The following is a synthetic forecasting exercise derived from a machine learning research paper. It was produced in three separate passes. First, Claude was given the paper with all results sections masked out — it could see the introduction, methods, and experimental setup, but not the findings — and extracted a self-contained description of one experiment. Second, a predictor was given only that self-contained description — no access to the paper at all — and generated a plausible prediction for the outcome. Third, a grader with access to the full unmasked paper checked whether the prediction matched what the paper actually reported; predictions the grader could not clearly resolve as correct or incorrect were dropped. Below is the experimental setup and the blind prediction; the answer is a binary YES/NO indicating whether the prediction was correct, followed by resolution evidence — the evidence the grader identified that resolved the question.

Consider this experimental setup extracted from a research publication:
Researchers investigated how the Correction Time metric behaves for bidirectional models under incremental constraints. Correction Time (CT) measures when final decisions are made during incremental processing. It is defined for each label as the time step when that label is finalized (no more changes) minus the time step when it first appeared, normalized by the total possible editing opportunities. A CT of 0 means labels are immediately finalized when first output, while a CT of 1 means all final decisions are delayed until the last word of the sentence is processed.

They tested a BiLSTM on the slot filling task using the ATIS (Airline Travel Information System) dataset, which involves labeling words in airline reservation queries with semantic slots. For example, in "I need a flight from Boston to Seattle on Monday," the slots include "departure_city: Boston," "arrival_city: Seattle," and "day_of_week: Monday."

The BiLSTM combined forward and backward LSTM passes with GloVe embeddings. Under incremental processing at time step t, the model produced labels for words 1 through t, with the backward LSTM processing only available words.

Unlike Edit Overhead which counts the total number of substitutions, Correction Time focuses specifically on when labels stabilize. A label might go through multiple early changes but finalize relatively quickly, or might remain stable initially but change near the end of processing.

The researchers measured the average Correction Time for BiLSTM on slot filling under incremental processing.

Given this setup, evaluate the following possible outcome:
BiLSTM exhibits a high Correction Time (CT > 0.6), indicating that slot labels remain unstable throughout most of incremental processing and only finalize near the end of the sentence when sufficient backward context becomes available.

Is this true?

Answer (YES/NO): NO